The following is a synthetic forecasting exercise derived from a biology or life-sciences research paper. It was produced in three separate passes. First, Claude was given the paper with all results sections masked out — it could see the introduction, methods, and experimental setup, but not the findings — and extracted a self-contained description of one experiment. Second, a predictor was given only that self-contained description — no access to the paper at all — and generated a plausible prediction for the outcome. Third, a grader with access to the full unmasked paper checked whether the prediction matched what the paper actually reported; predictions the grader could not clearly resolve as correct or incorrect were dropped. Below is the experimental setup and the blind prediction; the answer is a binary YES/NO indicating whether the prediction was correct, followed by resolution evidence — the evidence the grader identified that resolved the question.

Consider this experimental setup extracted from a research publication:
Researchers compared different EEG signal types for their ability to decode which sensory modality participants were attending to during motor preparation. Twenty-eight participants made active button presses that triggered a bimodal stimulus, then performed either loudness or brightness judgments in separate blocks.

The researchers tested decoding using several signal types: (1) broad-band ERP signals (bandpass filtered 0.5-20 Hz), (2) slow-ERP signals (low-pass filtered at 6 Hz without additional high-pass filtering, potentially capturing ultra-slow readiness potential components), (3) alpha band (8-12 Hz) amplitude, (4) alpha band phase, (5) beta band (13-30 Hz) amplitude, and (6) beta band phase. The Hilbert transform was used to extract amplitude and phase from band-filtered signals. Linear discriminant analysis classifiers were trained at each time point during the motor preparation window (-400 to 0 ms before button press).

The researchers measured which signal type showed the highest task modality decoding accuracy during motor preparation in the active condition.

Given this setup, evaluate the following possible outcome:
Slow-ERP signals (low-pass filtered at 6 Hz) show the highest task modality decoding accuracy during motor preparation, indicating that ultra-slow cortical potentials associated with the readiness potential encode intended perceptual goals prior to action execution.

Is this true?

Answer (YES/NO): YES